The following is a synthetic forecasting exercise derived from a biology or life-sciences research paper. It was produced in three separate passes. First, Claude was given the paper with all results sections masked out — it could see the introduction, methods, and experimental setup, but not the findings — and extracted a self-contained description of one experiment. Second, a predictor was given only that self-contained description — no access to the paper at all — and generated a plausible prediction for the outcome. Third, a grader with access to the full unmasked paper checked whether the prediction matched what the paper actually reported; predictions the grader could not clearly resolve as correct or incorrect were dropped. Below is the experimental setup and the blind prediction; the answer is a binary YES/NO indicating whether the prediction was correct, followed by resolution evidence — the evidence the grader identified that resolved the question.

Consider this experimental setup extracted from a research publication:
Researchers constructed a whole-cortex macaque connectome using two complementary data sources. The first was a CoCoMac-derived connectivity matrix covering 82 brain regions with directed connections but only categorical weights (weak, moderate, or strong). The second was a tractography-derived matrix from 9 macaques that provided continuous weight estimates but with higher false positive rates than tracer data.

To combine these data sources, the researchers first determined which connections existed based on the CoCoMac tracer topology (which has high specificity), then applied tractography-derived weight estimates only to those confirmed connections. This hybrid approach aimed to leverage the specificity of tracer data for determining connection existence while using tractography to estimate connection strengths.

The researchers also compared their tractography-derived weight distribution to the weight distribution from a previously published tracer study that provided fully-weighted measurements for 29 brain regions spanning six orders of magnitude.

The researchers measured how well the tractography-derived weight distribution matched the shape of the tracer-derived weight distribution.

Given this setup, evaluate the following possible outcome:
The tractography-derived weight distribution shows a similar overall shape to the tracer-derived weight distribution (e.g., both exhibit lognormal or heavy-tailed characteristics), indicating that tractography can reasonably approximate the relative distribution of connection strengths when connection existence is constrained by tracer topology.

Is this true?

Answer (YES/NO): YES